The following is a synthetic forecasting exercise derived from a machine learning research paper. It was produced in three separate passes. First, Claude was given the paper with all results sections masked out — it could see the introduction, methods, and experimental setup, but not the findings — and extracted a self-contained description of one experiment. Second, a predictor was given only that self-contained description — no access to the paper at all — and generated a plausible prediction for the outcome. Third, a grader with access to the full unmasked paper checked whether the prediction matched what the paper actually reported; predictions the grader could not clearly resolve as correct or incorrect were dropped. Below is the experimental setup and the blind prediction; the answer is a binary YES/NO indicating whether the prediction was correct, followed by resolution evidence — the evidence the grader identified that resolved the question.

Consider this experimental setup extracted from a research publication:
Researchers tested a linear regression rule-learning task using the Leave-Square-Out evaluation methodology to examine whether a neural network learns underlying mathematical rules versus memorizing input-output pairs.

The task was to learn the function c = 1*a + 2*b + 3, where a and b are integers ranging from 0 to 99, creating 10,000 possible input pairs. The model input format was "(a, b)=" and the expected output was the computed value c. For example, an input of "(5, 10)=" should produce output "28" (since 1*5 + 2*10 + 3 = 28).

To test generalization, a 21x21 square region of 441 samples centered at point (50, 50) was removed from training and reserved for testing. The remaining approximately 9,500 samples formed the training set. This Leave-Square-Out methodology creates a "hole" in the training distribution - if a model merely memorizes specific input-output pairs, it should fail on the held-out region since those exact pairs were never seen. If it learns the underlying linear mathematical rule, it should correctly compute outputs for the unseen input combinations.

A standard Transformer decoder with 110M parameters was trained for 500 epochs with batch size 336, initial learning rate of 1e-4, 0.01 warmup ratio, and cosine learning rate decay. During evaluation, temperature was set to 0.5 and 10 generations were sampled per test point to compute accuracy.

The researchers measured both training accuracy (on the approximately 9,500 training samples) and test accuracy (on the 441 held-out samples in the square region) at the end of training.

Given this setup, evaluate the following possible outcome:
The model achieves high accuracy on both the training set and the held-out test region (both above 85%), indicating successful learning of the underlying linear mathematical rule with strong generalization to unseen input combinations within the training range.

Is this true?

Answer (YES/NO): NO